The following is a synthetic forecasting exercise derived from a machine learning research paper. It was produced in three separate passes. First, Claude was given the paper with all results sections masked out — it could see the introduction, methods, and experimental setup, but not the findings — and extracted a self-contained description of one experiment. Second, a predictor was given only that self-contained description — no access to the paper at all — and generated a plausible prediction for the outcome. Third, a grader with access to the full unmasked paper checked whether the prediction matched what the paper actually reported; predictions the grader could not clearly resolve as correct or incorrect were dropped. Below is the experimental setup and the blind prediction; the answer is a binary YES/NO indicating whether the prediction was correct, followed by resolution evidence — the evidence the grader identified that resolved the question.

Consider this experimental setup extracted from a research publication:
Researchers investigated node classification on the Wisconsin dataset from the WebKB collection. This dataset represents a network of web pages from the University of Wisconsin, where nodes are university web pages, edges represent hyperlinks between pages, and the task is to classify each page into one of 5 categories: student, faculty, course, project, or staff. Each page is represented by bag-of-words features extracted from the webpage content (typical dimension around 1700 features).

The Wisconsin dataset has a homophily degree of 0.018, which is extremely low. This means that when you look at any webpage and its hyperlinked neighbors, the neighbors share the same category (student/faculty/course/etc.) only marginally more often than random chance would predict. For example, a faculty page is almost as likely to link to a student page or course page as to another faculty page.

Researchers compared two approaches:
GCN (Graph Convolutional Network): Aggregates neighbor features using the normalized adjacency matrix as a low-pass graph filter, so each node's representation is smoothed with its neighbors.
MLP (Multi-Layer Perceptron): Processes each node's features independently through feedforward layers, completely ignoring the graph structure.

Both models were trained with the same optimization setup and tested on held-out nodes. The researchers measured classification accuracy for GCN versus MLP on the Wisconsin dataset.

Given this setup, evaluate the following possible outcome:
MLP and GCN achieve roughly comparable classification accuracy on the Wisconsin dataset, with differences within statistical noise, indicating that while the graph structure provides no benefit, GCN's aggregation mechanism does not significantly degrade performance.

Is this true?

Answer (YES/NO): NO